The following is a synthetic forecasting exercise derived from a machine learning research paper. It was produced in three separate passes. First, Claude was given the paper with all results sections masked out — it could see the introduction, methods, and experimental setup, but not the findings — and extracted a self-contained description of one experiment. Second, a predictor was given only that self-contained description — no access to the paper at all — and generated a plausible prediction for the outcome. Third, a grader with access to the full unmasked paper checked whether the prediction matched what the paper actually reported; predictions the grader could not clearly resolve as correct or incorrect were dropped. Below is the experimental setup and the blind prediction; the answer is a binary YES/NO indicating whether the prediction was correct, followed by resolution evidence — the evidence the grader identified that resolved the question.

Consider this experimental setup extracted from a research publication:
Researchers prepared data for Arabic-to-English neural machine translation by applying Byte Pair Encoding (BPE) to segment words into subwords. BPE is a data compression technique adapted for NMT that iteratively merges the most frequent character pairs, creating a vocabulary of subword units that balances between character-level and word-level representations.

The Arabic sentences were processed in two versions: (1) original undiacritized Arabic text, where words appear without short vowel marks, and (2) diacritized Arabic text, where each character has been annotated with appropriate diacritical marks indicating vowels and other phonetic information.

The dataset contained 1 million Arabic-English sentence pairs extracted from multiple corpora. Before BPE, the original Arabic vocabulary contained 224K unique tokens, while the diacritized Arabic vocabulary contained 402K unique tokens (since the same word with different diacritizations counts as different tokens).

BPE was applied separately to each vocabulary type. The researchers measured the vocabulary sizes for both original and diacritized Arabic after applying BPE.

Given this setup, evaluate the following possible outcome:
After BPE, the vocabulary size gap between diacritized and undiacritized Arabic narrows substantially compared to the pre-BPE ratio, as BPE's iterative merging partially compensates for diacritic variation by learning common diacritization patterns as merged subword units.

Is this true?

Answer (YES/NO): NO